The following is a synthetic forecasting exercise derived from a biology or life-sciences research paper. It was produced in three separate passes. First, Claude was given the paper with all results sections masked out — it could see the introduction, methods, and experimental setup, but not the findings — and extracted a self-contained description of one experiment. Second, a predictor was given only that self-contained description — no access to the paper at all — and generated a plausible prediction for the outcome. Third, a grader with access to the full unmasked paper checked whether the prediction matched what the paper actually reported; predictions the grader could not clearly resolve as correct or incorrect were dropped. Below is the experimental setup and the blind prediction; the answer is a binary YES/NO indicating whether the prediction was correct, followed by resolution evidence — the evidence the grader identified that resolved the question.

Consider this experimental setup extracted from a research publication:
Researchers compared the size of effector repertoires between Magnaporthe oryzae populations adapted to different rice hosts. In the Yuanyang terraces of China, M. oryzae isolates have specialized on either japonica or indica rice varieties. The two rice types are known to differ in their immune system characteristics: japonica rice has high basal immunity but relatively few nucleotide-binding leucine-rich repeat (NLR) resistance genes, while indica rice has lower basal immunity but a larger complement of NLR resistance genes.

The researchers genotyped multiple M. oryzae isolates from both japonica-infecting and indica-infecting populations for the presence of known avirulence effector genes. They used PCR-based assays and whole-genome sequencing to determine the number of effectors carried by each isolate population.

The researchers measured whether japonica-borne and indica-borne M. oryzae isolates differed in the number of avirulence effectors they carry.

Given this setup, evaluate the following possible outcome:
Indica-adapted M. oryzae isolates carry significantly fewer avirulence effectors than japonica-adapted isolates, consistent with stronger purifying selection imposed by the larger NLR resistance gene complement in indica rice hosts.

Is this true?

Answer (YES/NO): YES